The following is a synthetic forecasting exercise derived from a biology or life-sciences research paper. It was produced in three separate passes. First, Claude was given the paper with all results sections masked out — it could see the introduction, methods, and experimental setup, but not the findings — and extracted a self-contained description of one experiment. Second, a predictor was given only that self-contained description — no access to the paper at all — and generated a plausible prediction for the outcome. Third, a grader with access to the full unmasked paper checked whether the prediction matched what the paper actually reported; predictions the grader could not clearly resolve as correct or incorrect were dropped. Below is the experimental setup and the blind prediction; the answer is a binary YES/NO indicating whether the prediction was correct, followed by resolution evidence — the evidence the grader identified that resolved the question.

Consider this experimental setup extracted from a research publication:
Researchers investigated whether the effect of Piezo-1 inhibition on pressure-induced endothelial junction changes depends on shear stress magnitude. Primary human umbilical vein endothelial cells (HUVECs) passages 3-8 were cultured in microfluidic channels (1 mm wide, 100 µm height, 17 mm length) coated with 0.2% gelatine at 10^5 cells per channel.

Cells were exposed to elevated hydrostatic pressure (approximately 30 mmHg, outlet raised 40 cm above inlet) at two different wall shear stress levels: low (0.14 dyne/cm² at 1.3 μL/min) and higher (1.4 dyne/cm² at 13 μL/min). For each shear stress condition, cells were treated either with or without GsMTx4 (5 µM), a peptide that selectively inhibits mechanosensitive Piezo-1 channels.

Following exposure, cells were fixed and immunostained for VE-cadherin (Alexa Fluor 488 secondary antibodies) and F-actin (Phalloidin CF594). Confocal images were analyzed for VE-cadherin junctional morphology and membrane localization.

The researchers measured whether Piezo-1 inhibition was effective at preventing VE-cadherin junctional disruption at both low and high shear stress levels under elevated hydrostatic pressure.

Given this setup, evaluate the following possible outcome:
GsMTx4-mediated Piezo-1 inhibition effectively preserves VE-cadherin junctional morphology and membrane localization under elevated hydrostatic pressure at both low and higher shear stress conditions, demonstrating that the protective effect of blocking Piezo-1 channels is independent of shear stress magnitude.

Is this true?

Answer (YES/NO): YES